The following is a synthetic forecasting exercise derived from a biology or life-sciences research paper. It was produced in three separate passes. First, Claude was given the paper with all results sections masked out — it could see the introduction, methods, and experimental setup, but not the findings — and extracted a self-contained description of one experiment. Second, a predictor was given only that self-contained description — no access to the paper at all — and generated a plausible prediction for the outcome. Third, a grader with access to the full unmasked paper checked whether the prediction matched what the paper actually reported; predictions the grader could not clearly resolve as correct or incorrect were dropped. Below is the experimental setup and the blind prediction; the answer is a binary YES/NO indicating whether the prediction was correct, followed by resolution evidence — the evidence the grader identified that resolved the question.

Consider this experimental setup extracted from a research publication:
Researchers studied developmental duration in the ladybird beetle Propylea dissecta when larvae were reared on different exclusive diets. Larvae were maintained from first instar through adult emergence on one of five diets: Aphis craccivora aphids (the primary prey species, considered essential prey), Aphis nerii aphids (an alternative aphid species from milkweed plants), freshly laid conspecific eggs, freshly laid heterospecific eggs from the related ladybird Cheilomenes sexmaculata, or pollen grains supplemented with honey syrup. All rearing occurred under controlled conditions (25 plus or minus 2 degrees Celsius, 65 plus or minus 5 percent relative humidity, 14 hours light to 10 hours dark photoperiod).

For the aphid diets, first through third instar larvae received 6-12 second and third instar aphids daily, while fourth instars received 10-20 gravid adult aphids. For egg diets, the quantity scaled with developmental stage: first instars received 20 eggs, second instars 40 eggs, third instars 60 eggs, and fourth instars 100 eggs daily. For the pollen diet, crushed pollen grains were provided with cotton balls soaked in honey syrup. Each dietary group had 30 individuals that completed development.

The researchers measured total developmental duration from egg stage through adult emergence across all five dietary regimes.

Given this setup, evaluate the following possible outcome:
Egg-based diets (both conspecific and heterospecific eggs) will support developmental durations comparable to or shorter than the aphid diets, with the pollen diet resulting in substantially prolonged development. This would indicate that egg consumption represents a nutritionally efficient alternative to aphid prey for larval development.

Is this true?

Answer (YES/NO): NO